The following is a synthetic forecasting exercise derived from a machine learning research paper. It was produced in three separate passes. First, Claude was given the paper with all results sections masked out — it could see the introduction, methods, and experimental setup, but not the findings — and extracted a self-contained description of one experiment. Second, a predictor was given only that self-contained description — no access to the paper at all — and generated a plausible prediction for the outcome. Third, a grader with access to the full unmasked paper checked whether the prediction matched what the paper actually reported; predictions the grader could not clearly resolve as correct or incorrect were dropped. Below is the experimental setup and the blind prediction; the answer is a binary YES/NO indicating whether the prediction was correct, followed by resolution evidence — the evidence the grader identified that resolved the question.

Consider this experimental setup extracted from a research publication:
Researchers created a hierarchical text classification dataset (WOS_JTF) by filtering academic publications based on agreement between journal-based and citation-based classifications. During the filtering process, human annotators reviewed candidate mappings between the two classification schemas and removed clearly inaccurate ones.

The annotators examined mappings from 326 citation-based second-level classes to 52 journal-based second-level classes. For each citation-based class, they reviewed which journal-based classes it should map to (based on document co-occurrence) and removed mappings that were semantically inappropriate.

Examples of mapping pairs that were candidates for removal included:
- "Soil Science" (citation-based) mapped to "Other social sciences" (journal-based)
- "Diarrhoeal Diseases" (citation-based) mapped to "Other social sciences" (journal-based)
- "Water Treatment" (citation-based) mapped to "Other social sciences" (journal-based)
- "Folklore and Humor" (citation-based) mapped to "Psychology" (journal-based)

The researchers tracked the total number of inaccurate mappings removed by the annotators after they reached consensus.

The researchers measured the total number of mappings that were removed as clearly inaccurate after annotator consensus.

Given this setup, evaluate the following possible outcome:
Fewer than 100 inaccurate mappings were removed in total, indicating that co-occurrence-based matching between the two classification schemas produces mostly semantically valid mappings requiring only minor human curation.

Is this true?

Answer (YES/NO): YES